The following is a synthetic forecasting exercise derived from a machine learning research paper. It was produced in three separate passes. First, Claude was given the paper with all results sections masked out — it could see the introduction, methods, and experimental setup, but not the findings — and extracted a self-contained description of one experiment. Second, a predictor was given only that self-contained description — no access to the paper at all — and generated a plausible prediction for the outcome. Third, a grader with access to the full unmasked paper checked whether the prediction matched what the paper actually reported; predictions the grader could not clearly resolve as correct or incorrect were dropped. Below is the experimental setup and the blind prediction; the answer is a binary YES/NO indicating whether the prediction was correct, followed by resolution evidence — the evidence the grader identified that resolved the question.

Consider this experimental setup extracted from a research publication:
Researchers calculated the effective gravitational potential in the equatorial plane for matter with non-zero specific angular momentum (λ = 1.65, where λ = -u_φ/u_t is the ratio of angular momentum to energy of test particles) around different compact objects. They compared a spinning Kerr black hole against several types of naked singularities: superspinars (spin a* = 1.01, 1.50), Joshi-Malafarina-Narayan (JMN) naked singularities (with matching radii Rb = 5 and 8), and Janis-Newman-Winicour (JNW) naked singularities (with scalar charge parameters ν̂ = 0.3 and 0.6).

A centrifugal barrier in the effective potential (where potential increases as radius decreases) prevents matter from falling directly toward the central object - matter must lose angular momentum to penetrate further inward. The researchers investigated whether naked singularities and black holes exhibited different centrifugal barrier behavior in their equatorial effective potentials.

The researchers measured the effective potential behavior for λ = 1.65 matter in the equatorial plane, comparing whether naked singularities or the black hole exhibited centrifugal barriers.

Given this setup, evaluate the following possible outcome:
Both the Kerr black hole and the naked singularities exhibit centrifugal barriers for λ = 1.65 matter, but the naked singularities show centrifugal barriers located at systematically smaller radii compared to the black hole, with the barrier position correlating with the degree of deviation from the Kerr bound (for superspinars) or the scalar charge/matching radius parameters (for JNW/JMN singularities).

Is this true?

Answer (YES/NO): NO